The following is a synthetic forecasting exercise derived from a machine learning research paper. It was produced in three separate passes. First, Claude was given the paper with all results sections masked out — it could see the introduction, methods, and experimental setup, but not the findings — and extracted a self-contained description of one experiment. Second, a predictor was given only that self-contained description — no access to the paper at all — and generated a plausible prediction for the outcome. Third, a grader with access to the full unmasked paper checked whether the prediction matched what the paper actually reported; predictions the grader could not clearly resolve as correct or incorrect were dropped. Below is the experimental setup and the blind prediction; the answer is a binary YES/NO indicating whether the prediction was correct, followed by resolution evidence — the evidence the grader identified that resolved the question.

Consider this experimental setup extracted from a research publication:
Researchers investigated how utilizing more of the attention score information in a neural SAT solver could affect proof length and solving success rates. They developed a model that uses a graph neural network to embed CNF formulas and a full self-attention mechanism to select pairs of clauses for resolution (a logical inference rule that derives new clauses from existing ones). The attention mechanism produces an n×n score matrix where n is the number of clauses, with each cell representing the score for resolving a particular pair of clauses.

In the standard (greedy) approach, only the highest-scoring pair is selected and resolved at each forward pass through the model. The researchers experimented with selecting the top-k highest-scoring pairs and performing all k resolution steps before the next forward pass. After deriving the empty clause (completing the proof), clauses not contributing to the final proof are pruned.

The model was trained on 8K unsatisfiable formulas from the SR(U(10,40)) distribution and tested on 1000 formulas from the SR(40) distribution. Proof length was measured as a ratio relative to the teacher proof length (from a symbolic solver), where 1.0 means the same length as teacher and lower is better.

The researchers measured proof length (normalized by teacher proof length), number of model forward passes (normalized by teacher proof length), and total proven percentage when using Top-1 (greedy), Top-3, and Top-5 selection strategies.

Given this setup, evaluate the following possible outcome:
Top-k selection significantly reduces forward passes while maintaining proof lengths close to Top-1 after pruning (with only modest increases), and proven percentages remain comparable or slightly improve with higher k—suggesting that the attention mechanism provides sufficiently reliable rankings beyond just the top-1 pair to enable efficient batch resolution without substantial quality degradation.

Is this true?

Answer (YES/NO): NO